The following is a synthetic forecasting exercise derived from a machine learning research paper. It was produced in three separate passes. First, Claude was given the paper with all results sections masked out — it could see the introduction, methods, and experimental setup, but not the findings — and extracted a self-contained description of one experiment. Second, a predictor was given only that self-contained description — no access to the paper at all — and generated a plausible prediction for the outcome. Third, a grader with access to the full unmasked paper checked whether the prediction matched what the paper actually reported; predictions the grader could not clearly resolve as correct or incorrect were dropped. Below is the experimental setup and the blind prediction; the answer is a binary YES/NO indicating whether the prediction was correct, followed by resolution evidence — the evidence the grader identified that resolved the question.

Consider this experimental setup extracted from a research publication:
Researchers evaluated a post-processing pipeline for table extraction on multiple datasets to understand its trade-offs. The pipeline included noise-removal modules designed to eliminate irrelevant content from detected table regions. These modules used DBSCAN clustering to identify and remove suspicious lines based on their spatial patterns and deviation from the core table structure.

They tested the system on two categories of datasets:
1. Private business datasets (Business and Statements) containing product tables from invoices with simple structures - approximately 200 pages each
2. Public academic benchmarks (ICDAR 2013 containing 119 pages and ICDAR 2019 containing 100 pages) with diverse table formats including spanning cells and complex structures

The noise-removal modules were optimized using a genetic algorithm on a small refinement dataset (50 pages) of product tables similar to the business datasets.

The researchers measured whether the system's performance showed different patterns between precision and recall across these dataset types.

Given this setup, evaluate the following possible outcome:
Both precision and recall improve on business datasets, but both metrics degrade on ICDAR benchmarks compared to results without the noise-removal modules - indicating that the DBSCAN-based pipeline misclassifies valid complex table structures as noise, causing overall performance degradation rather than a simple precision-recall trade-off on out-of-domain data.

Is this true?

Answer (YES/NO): NO